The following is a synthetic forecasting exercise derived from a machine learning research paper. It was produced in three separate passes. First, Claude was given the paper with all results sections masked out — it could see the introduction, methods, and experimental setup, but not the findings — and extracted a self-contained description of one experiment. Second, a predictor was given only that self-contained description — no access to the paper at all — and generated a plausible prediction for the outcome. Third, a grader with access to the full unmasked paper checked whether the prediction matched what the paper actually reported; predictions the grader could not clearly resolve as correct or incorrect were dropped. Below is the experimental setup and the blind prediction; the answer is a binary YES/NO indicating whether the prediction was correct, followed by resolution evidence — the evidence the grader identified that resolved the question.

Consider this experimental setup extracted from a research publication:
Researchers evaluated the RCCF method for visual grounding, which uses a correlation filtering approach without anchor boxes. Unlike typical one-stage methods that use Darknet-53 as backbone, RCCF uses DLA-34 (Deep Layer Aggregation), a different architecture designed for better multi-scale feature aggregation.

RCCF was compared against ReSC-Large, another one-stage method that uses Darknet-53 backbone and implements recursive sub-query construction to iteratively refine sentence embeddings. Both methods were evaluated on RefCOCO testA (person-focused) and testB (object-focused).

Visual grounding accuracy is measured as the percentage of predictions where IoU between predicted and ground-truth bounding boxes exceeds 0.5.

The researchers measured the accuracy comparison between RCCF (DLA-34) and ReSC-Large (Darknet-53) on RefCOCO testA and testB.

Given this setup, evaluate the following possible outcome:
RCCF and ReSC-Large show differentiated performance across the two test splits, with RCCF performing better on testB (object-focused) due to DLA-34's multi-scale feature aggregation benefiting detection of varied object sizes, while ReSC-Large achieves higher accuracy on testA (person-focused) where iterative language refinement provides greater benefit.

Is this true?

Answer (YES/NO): NO